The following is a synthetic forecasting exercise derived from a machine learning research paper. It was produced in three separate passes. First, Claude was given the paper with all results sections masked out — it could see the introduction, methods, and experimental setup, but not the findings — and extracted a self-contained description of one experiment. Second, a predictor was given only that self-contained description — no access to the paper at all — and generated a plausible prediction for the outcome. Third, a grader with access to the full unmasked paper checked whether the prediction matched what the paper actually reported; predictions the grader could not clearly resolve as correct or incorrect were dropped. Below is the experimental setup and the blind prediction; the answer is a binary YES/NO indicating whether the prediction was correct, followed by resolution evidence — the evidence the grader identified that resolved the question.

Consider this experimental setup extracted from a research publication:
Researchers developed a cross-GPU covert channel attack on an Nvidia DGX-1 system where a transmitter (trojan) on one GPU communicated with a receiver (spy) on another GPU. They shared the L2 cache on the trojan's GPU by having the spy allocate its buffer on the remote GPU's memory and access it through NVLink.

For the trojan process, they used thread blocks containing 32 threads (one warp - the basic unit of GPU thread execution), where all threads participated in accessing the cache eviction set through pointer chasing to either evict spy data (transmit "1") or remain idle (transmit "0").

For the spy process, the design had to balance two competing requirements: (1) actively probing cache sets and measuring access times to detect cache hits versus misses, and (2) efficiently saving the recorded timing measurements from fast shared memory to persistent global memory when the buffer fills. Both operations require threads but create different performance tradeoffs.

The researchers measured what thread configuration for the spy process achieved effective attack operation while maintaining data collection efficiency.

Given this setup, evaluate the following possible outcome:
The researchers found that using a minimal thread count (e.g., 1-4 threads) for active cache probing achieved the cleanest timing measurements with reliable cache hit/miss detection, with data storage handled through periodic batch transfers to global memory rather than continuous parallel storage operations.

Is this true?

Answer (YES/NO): NO